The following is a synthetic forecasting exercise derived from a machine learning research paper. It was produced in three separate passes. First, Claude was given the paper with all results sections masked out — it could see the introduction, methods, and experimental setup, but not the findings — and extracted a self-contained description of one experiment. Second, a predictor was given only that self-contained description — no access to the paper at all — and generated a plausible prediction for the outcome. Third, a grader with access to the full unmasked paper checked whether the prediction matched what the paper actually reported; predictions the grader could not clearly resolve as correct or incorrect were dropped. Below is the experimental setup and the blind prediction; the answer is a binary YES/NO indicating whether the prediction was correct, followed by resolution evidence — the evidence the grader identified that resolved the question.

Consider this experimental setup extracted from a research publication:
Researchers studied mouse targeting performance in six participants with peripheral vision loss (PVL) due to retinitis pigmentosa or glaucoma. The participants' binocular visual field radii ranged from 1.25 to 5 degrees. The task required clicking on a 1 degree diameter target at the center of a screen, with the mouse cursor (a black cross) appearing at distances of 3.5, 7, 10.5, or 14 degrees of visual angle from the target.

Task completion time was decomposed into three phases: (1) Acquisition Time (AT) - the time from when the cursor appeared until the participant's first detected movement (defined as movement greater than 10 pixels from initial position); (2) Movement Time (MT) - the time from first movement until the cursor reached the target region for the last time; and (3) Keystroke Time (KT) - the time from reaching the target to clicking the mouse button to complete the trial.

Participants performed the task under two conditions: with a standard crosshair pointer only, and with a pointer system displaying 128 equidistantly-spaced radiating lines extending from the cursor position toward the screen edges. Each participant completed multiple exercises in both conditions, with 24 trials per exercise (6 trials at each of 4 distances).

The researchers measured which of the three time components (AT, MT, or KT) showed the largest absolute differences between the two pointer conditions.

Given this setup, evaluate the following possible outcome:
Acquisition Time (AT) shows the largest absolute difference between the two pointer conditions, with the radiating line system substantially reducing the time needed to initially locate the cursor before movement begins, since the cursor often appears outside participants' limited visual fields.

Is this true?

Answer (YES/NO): YES